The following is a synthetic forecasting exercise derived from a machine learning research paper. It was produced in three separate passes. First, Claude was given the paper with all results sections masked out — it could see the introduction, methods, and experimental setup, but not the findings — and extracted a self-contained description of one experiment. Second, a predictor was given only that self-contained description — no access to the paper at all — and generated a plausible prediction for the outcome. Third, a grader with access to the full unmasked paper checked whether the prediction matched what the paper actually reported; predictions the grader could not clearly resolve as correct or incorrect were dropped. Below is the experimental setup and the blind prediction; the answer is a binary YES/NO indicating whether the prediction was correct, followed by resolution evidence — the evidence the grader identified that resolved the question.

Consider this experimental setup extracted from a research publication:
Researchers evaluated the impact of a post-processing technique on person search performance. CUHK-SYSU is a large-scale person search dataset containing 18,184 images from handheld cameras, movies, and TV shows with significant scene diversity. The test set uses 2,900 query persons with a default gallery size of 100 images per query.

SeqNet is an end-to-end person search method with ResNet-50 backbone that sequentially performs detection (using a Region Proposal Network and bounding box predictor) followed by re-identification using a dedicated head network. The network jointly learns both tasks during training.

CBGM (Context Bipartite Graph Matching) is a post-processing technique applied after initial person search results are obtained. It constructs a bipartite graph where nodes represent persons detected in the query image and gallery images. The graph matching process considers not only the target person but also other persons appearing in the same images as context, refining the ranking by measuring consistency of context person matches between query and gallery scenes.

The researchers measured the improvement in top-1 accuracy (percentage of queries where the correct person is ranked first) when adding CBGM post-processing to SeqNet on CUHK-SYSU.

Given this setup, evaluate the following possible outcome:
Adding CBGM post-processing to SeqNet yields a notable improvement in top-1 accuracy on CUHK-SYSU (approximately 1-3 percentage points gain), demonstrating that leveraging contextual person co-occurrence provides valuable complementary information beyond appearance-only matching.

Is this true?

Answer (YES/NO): YES